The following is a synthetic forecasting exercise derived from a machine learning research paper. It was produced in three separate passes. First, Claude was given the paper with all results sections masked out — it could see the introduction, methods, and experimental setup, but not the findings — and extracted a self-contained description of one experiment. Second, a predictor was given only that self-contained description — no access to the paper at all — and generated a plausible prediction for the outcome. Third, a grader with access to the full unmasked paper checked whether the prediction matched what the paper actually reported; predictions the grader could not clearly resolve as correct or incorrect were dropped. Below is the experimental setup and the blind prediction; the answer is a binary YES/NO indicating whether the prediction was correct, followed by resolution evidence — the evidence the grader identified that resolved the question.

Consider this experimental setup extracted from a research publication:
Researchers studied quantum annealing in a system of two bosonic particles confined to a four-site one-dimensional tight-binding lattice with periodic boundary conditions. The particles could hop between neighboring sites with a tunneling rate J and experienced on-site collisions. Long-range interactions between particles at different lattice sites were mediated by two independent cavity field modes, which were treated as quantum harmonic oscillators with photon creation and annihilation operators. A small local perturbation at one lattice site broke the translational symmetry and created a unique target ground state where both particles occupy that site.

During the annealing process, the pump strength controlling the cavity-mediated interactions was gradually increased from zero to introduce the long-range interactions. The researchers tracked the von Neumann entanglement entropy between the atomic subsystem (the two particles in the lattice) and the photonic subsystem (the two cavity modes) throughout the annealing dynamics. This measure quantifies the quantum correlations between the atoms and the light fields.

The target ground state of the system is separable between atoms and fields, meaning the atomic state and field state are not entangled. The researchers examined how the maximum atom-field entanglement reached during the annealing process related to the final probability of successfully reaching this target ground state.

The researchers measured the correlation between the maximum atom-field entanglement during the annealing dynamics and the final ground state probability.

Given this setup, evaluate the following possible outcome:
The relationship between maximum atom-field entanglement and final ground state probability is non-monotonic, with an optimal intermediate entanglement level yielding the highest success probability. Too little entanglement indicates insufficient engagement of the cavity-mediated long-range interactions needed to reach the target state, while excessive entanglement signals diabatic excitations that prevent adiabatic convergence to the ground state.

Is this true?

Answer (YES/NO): NO